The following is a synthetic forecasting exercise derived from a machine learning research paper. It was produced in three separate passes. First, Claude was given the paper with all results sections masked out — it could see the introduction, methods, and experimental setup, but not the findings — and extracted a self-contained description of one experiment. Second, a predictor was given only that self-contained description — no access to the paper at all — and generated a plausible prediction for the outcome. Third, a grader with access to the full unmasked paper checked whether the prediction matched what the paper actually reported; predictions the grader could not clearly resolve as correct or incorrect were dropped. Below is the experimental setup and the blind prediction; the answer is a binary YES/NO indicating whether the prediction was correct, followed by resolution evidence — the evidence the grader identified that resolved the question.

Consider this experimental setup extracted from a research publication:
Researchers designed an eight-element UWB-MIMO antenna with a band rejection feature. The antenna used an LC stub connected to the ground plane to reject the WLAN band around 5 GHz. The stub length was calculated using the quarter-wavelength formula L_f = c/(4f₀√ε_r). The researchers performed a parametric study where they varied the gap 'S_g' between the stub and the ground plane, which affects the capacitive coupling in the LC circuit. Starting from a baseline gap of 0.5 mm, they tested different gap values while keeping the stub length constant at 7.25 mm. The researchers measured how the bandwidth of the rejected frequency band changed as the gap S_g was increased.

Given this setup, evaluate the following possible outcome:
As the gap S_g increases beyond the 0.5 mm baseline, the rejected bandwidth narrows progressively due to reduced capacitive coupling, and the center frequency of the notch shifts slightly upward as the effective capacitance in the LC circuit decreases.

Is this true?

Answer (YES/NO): NO